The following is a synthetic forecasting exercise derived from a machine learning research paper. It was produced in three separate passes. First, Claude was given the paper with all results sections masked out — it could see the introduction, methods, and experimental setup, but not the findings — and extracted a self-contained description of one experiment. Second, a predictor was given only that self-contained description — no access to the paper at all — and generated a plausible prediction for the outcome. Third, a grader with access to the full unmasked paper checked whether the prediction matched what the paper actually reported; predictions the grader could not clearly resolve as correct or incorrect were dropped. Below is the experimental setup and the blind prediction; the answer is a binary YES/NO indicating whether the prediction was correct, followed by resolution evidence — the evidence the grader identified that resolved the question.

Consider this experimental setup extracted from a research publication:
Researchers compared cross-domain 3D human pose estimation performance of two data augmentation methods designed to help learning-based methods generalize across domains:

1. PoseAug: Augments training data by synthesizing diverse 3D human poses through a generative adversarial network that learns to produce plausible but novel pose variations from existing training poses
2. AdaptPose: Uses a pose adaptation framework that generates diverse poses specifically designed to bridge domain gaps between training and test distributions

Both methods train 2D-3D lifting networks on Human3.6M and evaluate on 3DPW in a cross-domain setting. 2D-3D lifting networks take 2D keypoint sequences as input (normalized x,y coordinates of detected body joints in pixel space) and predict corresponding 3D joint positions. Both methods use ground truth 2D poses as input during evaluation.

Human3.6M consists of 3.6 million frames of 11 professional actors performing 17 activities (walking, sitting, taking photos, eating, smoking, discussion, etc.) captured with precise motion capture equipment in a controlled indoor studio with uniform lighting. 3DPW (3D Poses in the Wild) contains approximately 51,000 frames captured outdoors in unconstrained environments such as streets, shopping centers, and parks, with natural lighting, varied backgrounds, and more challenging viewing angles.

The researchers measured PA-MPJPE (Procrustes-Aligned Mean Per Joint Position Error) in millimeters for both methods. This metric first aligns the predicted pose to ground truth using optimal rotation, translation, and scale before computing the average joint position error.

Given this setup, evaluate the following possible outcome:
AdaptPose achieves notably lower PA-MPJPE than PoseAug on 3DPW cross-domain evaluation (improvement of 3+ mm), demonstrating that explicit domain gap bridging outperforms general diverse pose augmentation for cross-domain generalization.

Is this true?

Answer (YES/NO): YES